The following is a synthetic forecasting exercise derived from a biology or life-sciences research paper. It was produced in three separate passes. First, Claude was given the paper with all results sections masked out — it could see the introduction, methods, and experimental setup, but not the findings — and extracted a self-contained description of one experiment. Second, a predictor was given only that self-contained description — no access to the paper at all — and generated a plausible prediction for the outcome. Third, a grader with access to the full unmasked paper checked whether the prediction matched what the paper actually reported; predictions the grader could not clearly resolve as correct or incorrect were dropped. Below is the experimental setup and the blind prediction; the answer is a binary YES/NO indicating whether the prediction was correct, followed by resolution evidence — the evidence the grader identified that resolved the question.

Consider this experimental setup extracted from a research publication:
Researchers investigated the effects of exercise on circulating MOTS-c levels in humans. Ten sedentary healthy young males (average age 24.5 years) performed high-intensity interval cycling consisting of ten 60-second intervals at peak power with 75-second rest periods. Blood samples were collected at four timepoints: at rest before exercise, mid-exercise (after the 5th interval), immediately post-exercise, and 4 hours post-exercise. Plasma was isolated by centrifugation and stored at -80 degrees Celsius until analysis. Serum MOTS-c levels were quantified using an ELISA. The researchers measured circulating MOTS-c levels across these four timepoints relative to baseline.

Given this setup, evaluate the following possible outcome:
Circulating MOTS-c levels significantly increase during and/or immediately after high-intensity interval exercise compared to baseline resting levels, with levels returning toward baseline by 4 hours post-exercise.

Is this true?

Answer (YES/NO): YES